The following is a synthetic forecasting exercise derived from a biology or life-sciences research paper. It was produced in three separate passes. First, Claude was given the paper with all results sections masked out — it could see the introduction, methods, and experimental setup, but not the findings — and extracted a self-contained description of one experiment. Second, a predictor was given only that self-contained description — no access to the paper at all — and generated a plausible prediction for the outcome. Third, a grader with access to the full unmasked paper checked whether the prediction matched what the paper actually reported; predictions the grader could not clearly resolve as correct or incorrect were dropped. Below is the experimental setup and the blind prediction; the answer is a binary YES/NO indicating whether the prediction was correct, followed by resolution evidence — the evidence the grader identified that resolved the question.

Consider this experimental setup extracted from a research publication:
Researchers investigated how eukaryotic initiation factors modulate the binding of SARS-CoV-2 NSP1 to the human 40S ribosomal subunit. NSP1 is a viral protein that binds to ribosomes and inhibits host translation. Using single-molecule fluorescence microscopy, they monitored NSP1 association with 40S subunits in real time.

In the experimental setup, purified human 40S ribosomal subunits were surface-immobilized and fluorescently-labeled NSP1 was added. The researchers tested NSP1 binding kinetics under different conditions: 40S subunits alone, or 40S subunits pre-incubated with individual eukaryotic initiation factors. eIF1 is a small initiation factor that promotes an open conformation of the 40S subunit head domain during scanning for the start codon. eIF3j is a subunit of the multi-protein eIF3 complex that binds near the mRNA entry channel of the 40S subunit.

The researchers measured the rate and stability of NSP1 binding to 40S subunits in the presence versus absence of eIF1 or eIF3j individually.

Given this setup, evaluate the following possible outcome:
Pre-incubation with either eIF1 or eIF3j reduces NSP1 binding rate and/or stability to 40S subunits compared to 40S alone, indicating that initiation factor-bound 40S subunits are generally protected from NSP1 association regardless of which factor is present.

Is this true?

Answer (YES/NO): NO